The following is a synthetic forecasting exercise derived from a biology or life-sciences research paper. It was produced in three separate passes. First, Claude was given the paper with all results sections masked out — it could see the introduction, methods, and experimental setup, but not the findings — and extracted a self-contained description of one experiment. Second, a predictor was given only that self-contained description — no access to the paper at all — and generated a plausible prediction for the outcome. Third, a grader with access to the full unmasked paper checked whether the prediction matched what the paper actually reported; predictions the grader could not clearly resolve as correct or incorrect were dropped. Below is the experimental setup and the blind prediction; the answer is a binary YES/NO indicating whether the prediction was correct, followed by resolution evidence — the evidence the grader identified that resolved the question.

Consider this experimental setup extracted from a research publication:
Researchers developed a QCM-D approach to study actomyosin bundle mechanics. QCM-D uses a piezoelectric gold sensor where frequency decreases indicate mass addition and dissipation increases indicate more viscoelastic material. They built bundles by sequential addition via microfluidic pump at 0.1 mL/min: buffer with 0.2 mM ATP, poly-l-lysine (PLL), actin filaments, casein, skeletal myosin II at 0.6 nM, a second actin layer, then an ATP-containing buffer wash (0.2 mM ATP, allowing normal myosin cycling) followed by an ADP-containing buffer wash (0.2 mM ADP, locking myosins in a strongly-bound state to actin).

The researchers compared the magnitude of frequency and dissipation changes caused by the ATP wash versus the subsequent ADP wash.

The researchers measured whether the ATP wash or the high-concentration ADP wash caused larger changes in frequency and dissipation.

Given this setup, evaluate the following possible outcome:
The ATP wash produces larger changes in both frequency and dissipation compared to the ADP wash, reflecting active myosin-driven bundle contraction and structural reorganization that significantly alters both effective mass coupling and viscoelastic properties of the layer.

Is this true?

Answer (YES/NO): NO